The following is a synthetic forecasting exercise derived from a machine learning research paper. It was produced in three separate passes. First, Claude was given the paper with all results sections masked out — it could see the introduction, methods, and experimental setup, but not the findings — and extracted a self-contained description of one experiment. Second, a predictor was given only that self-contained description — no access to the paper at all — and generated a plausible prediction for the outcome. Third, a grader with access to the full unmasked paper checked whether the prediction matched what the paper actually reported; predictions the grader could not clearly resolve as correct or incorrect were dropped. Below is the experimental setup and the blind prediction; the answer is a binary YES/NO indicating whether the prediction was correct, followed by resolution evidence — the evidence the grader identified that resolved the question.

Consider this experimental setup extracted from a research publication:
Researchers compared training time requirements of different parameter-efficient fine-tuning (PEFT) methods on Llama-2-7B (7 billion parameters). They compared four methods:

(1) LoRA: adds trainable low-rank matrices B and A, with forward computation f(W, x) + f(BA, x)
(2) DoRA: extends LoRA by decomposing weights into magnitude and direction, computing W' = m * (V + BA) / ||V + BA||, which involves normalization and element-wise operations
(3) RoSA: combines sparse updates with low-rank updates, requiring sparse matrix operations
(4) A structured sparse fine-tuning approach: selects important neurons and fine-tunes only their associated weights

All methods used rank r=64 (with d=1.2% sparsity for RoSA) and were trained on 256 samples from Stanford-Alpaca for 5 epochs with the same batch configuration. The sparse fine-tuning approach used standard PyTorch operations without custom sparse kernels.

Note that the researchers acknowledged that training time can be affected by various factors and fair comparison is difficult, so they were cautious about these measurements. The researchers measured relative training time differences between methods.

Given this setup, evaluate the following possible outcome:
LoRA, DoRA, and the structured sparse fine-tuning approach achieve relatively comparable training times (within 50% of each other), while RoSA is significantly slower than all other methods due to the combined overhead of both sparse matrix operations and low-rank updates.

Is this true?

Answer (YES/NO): NO